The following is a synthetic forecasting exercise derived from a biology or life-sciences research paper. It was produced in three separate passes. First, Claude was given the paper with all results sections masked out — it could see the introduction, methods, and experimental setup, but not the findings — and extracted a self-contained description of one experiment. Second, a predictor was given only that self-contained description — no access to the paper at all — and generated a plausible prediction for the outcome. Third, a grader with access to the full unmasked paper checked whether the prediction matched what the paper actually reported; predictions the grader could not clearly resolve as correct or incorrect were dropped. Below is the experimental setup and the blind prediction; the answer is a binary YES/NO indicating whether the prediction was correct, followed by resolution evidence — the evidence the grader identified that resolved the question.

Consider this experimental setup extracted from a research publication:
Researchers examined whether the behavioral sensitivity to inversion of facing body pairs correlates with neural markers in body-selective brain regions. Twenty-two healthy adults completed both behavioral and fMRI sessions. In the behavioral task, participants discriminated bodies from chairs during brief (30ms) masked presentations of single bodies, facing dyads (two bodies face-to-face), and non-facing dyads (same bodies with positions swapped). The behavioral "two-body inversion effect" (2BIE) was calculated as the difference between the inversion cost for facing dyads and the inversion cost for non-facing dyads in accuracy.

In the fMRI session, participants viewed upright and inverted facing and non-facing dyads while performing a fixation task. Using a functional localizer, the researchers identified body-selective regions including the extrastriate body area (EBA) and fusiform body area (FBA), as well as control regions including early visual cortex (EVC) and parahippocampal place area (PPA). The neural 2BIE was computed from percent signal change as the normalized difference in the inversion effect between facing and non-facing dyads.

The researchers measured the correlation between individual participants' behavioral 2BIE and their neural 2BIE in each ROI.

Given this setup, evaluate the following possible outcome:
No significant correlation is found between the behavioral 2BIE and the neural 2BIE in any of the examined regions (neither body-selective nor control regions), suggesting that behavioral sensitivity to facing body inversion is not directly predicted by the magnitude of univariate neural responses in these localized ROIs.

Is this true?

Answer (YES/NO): NO